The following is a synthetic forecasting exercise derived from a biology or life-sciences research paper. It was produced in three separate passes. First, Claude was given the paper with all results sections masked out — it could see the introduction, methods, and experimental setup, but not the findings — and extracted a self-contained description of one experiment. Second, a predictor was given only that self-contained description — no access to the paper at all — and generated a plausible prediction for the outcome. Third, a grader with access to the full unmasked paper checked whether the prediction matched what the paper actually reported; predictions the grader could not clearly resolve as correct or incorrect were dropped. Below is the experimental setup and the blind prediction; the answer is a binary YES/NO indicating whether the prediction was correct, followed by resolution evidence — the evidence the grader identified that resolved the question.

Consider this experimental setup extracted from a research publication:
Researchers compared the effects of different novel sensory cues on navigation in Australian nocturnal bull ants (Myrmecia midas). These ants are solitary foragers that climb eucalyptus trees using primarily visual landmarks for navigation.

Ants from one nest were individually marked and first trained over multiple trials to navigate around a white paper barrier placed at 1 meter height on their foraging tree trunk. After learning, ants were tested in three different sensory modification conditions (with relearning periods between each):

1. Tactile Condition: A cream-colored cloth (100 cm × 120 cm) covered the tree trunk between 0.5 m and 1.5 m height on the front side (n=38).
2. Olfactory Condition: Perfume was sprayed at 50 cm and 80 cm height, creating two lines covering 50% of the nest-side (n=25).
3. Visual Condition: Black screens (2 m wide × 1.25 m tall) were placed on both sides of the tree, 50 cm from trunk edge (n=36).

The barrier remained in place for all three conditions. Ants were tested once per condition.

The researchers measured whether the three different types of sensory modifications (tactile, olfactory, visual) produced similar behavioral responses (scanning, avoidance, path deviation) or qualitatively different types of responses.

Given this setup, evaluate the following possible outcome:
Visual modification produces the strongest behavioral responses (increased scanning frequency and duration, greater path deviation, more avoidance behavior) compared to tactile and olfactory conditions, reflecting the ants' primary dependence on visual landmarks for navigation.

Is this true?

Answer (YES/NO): NO